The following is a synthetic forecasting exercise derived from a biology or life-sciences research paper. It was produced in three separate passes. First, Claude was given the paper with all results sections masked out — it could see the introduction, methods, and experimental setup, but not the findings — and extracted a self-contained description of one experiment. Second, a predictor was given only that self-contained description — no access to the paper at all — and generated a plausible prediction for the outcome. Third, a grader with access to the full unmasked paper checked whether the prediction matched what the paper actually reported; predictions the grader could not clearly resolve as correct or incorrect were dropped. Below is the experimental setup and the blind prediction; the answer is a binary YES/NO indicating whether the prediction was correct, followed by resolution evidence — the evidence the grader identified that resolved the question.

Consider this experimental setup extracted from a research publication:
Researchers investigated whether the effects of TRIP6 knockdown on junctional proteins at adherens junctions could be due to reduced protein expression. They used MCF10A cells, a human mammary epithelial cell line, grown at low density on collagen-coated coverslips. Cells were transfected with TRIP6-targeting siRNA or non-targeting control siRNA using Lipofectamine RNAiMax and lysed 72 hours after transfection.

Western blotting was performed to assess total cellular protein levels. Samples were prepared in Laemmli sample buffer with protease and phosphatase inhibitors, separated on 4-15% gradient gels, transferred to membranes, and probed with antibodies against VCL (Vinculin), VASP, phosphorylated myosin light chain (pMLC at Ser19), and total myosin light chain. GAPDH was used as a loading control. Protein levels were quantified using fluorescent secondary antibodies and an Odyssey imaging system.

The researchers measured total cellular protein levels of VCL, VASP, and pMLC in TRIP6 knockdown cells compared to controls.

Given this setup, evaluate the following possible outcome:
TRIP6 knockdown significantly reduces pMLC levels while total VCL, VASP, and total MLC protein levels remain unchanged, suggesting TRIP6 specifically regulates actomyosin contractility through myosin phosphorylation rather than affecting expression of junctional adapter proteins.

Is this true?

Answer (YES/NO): NO